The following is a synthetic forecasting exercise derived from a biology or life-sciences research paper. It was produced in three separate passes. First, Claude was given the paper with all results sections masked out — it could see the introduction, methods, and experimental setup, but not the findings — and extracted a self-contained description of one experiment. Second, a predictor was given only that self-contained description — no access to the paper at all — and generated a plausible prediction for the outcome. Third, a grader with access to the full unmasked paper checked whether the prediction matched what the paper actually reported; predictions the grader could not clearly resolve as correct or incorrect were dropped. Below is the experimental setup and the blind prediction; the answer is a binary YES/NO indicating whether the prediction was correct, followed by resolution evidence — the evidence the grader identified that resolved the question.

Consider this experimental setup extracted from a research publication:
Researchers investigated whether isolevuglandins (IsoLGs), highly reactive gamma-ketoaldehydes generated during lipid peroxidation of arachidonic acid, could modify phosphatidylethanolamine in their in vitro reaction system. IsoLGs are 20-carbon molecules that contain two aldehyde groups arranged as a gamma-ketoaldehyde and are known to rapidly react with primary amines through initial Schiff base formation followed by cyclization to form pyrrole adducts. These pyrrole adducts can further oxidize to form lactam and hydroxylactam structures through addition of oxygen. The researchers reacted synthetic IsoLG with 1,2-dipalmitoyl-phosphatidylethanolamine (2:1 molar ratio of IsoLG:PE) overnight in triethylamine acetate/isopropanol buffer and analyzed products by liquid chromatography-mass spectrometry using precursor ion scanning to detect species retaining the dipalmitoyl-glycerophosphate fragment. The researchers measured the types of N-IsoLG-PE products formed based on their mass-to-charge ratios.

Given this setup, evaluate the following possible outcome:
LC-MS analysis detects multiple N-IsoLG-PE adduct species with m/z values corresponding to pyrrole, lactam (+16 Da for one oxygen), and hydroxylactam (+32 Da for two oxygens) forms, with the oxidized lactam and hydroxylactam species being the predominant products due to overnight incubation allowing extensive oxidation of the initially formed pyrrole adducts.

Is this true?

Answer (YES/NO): NO